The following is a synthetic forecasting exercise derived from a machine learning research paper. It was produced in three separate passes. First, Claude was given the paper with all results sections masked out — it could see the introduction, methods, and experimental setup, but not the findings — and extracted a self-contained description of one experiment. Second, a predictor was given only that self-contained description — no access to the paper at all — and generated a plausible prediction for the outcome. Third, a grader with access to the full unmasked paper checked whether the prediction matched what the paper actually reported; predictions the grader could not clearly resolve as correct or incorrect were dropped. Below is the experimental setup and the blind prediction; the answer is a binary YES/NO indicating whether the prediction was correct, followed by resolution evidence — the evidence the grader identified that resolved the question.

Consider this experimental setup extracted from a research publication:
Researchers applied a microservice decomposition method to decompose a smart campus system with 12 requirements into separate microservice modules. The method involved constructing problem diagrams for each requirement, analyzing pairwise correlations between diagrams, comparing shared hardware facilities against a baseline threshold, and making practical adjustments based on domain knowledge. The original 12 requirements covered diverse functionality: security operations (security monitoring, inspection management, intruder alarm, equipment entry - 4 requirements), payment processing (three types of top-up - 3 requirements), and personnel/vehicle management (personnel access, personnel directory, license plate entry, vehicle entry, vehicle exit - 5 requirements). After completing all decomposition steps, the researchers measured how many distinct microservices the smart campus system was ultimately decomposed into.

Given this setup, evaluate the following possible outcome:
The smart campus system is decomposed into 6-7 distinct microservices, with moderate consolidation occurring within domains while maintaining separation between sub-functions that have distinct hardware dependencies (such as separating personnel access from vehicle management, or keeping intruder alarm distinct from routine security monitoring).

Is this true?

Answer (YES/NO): NO